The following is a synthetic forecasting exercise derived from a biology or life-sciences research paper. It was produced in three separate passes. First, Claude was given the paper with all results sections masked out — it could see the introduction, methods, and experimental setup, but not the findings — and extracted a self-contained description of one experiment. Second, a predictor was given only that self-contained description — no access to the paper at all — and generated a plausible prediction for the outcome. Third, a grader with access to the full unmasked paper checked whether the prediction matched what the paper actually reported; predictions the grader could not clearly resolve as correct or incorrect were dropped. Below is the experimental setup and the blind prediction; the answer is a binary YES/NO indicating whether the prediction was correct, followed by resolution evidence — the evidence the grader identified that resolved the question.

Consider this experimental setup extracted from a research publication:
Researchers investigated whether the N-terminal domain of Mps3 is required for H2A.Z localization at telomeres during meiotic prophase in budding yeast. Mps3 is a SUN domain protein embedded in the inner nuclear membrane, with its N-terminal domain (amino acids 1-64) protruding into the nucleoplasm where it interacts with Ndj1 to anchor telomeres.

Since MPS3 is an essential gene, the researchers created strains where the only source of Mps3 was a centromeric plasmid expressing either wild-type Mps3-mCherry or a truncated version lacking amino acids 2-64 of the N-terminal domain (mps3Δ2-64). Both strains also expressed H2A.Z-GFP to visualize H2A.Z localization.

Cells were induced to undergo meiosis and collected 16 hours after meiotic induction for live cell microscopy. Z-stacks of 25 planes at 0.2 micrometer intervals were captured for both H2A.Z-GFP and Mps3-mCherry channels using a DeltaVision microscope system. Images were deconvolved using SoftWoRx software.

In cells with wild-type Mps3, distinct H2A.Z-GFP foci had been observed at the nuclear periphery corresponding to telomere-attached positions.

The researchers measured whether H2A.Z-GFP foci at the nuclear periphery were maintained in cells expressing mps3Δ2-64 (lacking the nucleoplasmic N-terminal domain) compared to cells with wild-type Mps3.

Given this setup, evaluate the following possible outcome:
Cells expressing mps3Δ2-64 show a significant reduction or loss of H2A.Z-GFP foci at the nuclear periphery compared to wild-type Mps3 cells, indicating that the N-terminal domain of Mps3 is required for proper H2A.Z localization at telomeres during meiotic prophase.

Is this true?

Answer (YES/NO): YES